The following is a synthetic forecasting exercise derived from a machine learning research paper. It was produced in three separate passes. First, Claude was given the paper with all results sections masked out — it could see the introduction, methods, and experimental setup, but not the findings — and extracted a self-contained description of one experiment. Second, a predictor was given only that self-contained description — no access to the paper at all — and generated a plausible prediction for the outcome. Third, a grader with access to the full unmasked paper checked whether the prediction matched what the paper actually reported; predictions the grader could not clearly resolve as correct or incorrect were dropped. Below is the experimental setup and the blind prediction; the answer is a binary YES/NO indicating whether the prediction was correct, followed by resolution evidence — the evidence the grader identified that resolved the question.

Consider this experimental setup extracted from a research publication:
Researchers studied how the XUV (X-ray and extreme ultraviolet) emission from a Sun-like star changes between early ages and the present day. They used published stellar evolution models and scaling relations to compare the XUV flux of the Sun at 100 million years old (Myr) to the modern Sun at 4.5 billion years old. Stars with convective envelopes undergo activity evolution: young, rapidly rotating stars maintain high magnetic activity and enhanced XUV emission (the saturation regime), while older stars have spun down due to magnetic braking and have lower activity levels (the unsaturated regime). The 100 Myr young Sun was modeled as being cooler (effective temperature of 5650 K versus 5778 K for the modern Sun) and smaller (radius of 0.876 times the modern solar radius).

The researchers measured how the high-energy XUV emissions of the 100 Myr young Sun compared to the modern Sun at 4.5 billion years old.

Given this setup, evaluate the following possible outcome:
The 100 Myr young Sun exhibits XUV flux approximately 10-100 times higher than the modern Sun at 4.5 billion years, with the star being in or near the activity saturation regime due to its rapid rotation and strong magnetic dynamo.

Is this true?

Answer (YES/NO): YES